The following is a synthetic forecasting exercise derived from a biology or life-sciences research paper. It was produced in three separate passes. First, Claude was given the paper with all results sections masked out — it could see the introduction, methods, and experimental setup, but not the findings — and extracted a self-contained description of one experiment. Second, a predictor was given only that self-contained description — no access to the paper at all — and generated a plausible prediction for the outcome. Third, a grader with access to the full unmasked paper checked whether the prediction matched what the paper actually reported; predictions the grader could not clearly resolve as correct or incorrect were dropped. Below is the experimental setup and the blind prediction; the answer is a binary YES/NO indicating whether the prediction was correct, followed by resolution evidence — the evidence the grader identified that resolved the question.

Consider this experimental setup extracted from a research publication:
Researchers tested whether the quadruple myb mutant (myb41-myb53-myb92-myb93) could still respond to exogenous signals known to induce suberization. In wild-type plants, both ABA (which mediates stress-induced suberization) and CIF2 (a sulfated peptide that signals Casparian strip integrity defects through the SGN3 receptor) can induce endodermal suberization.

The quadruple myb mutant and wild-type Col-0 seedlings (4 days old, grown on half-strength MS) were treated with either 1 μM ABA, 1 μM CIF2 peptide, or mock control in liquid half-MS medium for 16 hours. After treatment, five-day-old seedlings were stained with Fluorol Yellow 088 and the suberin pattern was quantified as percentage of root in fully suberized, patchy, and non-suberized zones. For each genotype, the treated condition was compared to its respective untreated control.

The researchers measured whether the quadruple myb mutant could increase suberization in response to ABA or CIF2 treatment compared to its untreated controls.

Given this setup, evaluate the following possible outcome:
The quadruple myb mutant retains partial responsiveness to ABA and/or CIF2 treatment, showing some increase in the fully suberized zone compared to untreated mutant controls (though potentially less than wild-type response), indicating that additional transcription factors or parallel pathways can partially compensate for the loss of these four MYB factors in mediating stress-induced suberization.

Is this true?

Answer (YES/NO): NO